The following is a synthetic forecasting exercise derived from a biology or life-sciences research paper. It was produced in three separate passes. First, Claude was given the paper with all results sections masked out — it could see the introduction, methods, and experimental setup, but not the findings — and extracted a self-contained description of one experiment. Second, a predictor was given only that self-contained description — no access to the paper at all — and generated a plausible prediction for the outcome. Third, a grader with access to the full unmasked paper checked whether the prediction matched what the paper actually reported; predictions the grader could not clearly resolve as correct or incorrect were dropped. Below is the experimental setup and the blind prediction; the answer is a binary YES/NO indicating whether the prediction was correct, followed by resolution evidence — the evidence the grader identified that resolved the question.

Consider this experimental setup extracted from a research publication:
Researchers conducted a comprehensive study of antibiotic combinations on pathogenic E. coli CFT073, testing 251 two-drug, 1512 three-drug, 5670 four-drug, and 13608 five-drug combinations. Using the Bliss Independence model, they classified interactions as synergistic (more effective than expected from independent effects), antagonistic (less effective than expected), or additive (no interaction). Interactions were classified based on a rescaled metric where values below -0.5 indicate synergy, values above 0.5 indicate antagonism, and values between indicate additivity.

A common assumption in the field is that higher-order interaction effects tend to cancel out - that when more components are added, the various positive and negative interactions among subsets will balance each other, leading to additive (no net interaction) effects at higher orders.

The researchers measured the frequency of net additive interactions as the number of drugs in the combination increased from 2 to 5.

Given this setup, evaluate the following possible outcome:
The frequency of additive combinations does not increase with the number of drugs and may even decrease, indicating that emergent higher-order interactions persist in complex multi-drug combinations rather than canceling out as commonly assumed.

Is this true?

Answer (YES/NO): YES